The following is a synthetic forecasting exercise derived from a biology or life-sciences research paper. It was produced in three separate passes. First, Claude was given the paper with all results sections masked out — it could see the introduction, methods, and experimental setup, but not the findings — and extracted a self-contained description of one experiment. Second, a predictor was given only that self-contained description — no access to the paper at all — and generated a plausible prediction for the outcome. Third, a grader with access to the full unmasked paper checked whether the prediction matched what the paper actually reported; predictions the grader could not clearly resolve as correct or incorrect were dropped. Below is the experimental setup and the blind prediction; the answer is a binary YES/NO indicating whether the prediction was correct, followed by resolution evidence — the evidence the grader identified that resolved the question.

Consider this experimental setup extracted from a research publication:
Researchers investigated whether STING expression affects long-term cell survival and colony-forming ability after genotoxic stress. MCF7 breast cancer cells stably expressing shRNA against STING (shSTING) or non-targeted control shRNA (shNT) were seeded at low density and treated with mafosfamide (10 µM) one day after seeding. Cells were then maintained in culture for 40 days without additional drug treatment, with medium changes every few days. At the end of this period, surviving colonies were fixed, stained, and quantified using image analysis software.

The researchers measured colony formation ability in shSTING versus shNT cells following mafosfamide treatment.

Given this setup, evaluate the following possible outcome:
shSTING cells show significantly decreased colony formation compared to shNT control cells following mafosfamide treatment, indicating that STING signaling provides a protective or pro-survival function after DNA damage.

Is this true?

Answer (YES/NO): YES